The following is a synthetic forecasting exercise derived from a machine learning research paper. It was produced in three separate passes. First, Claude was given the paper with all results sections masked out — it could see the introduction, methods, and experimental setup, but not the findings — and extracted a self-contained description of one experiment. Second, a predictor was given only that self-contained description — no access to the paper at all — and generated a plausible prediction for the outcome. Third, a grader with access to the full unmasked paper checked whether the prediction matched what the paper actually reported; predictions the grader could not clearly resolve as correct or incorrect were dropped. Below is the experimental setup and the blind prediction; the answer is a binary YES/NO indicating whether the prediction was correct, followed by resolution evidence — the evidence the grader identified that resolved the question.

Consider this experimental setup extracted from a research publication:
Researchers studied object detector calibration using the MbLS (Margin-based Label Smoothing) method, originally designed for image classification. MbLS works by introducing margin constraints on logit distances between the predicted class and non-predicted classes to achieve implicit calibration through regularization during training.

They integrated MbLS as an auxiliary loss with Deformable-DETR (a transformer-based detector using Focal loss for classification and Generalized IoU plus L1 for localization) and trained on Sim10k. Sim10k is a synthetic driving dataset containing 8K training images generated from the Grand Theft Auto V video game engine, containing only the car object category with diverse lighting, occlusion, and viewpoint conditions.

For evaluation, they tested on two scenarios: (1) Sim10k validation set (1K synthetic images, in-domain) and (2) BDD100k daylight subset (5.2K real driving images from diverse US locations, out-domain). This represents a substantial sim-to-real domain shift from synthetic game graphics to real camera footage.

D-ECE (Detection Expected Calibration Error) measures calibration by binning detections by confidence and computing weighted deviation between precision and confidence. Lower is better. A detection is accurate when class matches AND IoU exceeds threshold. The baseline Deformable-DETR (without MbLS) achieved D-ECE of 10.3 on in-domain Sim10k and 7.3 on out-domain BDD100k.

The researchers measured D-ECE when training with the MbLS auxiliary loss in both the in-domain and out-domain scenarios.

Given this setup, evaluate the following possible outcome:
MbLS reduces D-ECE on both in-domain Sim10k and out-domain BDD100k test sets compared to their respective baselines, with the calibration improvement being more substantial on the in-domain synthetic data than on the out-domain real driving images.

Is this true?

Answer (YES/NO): NO